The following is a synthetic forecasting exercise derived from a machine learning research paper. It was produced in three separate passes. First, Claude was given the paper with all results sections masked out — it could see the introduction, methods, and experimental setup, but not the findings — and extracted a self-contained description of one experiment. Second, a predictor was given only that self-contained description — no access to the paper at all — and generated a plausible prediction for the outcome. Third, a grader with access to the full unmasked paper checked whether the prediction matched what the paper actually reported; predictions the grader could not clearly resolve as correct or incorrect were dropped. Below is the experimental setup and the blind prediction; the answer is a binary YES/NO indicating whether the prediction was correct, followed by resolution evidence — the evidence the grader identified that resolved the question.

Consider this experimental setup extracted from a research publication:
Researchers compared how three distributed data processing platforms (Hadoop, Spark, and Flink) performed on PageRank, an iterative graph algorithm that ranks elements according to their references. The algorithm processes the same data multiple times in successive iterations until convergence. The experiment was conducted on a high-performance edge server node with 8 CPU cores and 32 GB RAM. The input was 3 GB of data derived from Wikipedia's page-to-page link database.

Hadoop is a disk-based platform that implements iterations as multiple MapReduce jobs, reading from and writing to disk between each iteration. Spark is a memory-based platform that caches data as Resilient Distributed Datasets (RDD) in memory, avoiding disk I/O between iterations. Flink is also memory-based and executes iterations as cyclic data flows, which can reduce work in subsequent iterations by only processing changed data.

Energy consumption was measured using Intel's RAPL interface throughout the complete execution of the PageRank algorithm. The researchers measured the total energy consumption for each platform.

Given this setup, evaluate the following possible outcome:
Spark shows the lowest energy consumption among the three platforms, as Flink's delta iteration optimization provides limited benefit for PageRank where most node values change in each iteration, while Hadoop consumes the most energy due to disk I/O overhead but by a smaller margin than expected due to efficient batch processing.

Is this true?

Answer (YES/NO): NO